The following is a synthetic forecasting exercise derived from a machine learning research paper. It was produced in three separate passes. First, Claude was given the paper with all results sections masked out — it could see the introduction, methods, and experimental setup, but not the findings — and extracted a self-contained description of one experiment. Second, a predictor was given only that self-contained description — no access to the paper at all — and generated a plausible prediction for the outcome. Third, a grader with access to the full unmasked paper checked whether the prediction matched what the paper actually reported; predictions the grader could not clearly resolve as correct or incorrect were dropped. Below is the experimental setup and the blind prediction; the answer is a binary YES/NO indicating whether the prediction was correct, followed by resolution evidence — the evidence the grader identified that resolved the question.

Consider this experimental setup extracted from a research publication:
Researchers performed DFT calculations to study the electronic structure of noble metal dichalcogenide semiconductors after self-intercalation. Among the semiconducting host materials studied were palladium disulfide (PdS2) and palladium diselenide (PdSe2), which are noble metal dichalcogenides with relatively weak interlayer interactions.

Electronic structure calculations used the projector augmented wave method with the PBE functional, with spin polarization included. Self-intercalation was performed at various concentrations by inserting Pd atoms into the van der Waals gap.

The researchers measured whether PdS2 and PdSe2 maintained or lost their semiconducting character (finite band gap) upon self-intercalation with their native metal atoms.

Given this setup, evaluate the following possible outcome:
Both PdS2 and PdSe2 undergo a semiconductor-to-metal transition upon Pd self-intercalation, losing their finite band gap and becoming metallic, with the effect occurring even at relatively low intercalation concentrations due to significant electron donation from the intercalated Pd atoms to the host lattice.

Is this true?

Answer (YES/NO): NO